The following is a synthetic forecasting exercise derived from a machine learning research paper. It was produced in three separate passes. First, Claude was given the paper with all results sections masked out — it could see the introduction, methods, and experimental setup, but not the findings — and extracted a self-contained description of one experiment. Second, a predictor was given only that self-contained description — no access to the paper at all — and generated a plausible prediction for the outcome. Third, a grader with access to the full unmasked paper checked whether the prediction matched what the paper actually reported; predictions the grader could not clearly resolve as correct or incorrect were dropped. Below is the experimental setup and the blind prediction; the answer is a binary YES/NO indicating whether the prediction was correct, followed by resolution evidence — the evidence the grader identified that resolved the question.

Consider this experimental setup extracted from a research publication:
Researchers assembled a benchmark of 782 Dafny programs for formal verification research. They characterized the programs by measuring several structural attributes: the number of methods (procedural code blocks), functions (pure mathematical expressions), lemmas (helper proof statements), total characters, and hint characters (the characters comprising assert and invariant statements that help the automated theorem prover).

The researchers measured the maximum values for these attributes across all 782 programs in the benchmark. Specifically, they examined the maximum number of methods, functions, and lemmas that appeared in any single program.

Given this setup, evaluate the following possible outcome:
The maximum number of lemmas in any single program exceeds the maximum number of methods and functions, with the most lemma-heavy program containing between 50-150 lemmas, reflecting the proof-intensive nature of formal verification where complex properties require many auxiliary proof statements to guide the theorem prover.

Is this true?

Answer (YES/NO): NO